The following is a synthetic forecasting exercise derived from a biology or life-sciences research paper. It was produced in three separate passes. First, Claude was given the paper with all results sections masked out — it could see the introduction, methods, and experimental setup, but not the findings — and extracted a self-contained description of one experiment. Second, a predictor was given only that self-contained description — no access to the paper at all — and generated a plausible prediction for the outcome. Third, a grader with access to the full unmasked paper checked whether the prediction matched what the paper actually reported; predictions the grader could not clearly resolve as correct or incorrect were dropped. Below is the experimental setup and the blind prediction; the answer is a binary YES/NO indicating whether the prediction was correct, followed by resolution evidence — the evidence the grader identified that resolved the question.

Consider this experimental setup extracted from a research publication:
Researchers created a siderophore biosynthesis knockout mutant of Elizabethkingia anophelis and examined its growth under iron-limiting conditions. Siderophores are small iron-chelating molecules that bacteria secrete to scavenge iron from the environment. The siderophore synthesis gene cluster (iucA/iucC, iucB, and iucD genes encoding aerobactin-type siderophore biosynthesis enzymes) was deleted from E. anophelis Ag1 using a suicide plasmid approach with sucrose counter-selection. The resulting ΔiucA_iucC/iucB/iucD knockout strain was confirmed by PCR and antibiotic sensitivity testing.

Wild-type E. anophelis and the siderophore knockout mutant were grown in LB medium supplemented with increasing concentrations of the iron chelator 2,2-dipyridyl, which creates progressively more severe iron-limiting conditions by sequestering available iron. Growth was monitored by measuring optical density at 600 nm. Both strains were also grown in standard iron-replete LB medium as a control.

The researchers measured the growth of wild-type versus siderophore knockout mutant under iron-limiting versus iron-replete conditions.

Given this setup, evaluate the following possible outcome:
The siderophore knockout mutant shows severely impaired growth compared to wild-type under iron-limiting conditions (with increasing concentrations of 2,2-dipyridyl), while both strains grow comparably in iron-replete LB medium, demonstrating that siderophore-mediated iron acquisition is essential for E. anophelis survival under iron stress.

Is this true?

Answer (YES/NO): NO